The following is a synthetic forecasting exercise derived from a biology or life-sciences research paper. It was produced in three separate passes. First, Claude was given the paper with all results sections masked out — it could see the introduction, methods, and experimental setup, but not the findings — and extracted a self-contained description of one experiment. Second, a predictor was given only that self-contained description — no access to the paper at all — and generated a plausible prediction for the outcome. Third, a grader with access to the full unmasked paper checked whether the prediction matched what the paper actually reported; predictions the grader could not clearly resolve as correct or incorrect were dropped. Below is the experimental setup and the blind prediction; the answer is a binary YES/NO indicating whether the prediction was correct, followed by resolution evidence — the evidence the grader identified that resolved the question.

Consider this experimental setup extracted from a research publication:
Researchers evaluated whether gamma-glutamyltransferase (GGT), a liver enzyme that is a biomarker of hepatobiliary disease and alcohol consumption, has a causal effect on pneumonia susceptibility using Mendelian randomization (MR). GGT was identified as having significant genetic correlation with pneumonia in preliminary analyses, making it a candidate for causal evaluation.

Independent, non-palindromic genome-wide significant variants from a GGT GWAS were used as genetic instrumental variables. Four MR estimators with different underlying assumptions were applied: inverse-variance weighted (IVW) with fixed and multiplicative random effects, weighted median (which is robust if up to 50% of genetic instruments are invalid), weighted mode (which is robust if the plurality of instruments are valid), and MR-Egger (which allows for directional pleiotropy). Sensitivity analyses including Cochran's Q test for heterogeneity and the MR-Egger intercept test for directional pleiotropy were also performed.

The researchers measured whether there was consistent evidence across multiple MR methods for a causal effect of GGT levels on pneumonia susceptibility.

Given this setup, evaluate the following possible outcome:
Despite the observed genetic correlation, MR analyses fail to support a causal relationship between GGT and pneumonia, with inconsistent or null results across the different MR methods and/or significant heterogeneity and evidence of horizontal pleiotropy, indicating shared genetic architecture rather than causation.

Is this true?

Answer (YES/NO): NO